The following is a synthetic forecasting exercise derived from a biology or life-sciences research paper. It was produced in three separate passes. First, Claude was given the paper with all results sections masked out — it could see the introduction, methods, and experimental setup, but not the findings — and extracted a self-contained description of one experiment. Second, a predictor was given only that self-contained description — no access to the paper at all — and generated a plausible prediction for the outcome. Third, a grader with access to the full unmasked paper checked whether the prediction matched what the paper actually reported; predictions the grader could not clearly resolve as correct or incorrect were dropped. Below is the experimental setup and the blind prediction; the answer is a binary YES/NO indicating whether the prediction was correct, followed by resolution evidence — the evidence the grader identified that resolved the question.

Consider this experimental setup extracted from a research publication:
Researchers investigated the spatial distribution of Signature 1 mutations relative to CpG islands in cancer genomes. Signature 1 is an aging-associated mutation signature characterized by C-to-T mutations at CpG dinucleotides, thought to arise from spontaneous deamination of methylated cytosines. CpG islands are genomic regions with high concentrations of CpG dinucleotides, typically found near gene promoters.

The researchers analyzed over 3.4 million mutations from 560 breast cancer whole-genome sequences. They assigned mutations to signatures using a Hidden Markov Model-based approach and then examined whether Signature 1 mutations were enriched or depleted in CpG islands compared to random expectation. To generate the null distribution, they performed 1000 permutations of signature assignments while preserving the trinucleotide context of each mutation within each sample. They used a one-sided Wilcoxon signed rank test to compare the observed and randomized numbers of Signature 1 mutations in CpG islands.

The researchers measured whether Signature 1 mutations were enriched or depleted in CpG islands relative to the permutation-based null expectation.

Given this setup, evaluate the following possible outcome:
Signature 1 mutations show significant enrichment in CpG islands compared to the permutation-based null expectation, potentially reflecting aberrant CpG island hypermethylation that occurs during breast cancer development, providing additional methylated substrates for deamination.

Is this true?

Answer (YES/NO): NO